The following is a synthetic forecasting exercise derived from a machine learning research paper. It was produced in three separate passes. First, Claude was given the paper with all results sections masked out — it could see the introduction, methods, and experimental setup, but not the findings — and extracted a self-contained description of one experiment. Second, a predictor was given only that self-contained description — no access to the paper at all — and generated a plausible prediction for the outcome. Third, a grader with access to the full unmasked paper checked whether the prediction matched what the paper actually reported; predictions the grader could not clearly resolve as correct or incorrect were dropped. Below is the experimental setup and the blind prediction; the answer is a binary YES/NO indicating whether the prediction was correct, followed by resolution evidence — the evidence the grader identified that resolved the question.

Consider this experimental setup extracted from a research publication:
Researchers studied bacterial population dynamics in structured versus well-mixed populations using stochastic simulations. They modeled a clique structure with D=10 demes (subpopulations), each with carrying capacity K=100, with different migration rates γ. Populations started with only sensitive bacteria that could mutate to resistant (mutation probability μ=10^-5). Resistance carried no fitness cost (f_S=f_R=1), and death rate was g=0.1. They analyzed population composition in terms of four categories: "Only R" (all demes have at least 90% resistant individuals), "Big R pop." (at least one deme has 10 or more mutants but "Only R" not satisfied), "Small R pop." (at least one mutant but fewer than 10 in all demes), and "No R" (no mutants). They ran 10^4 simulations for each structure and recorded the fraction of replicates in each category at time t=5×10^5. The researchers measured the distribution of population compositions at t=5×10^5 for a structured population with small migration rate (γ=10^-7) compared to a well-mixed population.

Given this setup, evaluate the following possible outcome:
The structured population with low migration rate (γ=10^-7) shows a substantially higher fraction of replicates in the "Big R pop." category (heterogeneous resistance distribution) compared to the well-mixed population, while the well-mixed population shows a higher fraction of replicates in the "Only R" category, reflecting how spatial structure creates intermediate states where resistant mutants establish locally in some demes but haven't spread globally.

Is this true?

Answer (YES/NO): YES